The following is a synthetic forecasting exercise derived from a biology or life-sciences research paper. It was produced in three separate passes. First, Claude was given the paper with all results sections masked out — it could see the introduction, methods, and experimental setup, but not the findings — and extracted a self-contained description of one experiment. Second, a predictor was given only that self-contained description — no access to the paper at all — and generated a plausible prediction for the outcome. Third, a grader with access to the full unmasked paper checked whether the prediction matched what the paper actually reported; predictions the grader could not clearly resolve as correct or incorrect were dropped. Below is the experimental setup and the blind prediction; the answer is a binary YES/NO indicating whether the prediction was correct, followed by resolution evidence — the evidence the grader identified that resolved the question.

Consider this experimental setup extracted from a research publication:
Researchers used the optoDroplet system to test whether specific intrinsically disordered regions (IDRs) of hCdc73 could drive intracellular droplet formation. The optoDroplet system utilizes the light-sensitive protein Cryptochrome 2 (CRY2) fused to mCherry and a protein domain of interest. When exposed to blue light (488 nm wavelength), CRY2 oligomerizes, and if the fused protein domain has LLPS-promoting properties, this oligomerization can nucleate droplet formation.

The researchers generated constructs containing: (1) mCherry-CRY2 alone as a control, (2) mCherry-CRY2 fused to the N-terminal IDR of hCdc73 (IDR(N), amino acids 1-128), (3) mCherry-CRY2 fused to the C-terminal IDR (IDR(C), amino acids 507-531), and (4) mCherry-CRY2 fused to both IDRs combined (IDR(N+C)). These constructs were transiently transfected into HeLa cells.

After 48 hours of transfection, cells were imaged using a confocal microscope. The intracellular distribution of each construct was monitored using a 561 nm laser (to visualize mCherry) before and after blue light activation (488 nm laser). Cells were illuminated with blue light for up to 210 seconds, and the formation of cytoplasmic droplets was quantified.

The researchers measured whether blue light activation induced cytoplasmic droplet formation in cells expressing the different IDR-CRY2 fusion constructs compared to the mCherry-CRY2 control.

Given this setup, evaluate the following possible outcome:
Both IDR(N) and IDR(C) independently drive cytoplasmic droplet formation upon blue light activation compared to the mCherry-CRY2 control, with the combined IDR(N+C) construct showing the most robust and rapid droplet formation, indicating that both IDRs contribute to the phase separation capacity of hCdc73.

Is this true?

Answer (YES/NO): NO